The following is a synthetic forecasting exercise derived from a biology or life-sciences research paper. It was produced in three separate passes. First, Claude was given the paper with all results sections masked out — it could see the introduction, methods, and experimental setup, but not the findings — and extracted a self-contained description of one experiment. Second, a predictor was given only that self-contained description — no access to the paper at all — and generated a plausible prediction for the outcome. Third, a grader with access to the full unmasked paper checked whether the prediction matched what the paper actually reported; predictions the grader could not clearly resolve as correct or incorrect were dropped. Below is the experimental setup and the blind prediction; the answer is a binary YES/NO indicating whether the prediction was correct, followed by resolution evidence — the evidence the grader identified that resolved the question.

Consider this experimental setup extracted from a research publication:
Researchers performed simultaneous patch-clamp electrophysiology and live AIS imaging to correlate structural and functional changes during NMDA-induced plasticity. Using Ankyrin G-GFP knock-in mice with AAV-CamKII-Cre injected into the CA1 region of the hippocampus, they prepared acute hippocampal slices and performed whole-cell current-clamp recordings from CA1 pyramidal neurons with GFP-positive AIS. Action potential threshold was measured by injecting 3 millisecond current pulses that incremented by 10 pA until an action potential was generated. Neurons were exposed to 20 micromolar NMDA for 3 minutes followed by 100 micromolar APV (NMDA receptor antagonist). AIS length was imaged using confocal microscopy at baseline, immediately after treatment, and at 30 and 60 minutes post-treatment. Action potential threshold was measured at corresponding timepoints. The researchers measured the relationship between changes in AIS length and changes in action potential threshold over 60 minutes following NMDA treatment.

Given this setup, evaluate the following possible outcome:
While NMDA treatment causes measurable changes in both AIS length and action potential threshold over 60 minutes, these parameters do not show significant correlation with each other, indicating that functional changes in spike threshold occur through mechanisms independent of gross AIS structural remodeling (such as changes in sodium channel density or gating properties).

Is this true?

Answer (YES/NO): NO